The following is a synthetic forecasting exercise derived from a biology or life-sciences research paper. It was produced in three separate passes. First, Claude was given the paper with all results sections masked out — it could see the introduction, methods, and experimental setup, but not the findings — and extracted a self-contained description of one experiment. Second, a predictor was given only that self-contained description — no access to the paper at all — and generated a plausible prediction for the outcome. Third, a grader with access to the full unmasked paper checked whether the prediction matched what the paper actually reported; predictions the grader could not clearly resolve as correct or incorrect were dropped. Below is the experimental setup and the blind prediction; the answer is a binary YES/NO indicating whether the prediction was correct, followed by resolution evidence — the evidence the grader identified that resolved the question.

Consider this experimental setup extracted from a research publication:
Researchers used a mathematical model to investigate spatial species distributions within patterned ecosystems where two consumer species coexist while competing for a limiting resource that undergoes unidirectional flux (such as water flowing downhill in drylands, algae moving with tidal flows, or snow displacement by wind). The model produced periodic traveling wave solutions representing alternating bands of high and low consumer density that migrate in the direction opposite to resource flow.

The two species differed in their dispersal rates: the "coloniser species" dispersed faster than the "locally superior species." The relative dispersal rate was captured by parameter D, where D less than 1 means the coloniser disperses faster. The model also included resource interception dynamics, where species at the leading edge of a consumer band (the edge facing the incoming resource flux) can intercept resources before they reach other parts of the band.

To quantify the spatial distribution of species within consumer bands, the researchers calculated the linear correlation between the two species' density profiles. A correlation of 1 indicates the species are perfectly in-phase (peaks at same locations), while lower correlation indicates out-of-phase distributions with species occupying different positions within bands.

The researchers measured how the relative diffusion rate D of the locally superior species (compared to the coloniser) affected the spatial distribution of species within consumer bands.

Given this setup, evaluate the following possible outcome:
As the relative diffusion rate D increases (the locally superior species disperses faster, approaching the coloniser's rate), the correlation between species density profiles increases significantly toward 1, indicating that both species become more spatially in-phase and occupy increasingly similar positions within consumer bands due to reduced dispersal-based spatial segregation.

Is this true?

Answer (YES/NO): YES